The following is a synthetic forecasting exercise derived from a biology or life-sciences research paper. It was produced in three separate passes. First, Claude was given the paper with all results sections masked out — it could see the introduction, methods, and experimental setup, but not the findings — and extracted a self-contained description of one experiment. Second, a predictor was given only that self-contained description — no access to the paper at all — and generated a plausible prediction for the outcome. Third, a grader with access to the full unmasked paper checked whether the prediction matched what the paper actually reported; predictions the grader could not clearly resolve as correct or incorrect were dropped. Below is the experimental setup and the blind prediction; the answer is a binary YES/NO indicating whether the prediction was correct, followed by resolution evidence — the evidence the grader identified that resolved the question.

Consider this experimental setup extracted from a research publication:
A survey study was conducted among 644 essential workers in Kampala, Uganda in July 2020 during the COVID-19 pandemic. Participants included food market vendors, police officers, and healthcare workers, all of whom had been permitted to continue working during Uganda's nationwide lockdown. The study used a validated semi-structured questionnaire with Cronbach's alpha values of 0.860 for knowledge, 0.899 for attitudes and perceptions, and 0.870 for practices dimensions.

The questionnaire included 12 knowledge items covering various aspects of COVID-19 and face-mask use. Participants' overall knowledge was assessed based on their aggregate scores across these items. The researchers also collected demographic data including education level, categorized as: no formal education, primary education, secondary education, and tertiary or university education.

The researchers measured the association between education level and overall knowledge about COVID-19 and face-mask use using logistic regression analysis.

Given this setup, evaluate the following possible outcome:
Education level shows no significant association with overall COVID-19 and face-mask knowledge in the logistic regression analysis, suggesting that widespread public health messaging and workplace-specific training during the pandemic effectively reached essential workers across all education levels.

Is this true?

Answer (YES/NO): NO